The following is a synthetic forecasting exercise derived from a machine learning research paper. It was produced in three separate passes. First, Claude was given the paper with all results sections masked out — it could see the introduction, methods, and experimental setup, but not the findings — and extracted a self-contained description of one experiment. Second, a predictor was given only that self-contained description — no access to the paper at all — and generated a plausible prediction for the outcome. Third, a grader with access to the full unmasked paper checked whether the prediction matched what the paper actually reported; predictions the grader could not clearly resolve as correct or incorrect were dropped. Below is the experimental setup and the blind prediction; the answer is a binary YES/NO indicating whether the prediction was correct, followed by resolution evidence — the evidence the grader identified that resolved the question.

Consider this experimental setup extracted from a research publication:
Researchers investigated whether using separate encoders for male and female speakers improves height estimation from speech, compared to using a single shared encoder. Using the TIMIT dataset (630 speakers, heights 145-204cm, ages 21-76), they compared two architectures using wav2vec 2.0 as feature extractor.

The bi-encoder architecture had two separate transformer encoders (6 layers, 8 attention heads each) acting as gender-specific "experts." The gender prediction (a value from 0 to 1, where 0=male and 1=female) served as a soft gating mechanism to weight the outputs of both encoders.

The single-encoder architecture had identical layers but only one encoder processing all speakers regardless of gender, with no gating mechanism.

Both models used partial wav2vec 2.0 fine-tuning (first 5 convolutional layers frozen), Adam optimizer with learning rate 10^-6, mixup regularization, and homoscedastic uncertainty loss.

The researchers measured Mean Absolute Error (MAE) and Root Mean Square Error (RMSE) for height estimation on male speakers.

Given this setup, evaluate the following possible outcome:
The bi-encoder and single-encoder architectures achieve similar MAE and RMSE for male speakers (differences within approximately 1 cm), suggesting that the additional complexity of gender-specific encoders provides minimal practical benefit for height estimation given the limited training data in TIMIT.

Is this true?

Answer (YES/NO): YES